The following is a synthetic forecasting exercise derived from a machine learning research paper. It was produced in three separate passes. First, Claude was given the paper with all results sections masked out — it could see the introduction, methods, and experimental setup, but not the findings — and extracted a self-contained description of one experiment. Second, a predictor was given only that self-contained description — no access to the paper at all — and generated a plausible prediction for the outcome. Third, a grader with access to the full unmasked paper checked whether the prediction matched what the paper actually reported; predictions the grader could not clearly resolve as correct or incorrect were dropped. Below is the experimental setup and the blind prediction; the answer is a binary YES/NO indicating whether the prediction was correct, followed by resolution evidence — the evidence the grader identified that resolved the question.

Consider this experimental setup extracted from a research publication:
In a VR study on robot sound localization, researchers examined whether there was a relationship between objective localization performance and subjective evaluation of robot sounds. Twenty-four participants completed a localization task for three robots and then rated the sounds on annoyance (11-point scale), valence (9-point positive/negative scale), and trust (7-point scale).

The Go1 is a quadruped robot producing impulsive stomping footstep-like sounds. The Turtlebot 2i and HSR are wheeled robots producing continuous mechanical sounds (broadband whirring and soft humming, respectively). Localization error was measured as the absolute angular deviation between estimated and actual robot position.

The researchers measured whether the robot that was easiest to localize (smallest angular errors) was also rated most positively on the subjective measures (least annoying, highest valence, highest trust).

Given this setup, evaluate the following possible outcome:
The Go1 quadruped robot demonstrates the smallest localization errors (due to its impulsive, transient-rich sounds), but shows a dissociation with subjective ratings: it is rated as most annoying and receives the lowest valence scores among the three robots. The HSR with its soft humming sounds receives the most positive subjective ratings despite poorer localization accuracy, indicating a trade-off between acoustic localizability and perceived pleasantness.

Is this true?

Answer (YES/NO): NO